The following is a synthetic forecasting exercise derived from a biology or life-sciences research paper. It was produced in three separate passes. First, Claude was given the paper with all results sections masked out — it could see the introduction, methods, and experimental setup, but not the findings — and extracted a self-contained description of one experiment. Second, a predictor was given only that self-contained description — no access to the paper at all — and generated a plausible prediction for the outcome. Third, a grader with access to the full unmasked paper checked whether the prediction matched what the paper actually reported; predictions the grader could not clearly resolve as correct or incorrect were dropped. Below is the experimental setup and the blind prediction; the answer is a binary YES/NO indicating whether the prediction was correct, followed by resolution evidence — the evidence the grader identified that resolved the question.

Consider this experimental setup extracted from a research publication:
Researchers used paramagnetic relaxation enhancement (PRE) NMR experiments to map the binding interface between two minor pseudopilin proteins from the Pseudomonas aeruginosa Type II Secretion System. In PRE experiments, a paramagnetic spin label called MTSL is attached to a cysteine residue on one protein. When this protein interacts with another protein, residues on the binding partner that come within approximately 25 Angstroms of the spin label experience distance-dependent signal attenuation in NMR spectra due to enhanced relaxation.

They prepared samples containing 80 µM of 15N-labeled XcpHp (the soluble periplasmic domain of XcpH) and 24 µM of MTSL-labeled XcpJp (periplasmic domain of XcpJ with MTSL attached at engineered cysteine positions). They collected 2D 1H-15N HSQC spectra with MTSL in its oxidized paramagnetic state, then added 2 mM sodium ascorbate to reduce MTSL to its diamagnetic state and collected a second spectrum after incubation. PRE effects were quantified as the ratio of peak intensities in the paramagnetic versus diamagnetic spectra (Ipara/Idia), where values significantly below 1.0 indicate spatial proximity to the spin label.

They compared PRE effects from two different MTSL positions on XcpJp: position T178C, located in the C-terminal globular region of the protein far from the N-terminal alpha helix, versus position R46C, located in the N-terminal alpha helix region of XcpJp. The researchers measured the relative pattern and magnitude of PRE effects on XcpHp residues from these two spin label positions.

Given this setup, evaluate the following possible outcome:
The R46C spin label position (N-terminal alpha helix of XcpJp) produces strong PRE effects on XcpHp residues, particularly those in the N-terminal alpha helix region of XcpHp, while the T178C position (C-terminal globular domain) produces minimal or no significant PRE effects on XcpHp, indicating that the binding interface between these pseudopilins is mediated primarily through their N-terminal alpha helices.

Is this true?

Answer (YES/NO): YES